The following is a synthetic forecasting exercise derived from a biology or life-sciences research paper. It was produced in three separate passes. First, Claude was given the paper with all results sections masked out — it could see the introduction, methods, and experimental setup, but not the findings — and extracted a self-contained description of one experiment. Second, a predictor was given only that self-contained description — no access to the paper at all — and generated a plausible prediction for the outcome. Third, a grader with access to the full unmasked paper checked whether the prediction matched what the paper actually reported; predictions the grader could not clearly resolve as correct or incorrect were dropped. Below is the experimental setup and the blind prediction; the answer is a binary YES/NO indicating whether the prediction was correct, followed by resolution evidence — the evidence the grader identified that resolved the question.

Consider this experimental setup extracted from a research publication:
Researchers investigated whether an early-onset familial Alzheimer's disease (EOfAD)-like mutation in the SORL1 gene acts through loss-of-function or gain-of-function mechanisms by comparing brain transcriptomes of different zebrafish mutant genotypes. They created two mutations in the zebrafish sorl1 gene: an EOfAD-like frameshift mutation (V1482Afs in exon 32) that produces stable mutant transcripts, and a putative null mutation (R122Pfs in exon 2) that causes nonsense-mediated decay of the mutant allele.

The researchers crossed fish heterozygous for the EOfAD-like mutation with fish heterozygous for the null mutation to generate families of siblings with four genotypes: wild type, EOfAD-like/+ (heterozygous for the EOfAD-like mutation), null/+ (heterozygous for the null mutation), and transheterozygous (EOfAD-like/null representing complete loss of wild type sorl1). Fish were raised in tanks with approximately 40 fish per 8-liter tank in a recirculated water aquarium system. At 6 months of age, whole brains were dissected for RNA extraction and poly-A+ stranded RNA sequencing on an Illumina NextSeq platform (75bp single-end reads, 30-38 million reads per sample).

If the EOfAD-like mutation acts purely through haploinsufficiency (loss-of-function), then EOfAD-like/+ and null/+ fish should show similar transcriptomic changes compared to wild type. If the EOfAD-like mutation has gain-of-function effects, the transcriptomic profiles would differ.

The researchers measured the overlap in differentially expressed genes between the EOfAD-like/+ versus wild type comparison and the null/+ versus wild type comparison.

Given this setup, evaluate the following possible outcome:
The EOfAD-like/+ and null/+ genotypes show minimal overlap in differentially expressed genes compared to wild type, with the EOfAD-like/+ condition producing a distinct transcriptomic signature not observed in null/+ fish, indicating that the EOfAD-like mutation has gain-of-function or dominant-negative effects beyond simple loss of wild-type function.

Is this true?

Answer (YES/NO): YES